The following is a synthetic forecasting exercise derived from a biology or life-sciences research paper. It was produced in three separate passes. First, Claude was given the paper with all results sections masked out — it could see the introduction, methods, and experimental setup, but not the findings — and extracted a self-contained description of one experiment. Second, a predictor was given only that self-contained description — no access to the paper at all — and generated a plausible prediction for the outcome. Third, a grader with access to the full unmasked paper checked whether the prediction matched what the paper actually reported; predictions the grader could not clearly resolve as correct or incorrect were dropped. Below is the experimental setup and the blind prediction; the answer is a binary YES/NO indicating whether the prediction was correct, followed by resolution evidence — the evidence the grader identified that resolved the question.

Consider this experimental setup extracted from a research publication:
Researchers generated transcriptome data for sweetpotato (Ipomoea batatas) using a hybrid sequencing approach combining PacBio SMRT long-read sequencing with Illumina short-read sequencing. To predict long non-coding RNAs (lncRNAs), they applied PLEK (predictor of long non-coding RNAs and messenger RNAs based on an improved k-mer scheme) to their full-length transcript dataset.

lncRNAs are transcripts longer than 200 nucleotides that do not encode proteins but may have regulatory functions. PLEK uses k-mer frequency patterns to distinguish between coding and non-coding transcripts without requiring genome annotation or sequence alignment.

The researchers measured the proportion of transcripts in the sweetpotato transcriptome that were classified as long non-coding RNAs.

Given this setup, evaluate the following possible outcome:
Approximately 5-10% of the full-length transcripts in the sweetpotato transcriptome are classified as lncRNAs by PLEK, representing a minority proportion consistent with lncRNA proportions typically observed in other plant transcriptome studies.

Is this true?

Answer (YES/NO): NO